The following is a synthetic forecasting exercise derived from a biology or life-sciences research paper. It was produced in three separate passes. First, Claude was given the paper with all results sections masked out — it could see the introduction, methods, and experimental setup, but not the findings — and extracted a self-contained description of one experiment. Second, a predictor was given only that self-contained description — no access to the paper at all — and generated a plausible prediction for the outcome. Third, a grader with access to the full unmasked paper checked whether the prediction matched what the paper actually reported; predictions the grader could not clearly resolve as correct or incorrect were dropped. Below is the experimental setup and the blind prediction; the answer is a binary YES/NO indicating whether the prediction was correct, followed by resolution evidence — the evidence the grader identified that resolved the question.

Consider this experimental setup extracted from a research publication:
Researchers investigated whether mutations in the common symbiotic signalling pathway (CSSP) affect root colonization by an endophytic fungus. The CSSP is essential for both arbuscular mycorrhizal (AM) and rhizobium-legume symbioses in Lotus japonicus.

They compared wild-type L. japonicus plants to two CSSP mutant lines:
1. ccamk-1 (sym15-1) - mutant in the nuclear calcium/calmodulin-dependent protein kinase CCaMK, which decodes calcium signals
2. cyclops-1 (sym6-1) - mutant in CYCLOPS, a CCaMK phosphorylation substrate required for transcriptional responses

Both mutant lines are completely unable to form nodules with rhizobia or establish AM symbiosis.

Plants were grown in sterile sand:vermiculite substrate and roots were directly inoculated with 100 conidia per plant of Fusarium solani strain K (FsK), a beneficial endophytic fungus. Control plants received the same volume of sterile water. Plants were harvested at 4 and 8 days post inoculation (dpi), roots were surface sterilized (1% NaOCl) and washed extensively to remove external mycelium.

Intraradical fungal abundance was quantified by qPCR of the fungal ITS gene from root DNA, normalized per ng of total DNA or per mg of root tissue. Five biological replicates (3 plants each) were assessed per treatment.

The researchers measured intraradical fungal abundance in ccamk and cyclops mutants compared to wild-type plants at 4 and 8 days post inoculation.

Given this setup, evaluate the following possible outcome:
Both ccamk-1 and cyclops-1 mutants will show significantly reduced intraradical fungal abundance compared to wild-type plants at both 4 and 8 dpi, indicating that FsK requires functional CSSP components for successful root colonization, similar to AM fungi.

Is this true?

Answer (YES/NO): NO